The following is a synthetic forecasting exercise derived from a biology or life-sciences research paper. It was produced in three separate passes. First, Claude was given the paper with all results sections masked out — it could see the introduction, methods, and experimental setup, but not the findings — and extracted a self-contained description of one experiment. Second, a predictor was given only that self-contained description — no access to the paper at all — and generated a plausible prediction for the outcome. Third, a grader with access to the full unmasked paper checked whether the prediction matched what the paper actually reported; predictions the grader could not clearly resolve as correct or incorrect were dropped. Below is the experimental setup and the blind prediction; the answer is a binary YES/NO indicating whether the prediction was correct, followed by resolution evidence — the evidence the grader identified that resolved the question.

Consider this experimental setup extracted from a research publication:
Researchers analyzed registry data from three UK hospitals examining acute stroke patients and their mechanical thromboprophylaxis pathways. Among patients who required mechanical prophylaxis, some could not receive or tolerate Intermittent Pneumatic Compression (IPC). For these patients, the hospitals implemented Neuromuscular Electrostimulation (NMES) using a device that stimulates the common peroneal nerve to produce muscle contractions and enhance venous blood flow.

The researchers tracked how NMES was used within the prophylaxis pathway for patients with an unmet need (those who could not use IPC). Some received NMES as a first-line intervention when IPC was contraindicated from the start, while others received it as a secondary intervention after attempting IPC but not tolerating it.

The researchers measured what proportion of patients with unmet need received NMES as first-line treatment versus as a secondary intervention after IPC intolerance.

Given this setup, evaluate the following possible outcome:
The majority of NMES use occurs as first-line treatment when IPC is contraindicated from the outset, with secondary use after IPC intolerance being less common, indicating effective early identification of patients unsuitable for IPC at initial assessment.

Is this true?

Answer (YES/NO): YES